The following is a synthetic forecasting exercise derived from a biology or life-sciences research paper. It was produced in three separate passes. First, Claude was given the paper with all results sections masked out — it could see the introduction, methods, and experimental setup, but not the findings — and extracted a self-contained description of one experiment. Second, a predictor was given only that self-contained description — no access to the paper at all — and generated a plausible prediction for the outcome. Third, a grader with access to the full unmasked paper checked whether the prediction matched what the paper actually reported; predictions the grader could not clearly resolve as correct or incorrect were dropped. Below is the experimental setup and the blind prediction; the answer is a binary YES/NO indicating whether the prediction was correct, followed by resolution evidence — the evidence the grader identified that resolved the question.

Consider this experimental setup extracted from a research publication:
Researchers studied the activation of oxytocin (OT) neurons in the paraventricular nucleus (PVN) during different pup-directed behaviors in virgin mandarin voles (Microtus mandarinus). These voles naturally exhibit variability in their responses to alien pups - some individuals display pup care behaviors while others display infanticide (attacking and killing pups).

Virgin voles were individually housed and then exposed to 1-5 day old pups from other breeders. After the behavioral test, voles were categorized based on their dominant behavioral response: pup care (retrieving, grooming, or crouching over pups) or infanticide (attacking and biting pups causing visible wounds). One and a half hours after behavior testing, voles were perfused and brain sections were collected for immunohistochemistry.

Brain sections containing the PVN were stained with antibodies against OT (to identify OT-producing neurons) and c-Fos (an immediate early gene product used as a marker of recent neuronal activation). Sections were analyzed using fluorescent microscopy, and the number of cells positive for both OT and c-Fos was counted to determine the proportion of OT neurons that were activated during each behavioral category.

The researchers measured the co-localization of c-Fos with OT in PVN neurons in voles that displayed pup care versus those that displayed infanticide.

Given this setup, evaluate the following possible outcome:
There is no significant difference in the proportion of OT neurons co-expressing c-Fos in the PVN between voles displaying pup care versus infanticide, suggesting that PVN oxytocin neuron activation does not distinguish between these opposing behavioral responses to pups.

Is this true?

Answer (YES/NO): NO